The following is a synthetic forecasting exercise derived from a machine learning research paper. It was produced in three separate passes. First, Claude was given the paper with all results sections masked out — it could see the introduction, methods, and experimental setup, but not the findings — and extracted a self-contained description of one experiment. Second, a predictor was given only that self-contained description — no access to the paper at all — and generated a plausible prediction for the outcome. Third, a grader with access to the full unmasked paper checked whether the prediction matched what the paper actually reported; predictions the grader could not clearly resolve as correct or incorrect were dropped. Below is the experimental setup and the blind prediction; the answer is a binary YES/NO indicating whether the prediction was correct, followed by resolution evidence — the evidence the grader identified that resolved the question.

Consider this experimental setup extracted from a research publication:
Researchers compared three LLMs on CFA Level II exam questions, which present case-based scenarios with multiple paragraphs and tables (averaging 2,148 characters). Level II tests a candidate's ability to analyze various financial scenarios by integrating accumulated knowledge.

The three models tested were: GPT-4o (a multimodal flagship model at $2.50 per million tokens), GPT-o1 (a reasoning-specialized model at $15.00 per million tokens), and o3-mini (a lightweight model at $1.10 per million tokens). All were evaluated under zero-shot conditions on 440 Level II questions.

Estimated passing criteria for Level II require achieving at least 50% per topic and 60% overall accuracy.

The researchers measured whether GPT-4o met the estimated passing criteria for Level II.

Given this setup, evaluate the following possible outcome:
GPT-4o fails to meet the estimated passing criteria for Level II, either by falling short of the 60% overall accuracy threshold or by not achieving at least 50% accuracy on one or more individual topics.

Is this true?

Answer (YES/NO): YES